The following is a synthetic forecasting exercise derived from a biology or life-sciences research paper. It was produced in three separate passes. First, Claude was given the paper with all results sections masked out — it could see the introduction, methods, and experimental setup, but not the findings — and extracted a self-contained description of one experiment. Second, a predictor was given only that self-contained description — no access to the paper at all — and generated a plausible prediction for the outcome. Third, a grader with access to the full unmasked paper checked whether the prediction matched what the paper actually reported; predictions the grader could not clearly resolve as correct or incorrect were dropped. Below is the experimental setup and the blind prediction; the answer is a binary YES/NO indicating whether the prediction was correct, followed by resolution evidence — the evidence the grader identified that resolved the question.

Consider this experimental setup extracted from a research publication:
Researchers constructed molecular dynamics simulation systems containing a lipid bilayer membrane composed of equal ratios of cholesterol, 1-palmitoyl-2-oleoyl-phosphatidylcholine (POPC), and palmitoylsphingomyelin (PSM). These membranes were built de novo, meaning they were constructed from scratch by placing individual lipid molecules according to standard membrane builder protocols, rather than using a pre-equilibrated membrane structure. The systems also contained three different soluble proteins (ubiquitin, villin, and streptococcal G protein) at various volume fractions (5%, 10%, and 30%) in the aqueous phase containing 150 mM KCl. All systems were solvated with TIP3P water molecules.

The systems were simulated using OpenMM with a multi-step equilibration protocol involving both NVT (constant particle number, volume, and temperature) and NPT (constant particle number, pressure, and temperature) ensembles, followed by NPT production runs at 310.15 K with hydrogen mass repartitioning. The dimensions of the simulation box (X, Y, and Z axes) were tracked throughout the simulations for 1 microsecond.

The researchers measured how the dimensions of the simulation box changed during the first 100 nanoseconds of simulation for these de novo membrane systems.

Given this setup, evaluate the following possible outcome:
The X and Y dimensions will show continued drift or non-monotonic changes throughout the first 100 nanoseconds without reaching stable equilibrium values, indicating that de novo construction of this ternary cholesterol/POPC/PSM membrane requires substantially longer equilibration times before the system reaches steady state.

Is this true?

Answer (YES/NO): YES